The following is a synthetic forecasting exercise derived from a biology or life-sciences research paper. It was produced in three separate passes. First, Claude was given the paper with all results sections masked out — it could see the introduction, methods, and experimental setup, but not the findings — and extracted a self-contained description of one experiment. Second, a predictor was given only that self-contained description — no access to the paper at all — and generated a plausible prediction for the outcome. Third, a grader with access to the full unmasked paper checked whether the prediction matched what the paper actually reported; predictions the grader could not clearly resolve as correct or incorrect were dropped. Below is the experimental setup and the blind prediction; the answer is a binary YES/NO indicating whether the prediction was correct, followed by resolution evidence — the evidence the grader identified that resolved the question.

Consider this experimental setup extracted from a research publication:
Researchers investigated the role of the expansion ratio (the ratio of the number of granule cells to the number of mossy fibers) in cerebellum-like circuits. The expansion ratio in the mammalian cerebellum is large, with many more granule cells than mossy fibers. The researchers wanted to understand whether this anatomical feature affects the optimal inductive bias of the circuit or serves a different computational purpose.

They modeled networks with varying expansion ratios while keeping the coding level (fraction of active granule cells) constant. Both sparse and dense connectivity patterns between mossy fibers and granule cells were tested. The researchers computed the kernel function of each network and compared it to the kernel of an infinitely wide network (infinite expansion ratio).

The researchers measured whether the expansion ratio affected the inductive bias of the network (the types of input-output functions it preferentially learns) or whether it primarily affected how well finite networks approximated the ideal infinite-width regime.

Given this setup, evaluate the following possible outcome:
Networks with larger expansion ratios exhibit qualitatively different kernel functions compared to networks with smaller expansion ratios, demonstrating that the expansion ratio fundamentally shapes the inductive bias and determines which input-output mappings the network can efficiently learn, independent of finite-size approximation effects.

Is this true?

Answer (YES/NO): NO